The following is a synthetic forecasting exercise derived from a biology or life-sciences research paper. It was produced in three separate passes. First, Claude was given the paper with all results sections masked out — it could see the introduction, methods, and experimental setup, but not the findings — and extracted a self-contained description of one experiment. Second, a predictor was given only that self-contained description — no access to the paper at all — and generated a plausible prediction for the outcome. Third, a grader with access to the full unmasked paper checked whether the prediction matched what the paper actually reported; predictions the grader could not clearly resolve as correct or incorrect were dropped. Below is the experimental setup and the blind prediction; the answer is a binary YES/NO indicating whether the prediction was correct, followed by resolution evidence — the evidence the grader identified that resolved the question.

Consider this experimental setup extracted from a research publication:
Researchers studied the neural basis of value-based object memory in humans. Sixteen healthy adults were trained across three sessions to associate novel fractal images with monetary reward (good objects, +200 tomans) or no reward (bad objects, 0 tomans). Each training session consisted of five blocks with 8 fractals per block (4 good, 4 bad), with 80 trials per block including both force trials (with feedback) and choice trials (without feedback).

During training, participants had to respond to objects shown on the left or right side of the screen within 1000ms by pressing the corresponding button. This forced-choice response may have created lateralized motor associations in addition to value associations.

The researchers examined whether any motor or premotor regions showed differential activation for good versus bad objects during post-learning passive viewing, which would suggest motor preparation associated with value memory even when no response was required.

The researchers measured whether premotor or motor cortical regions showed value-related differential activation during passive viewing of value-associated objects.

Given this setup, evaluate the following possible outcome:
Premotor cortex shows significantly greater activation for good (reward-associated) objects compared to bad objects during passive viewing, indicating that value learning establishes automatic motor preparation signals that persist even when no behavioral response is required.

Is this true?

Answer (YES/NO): NO